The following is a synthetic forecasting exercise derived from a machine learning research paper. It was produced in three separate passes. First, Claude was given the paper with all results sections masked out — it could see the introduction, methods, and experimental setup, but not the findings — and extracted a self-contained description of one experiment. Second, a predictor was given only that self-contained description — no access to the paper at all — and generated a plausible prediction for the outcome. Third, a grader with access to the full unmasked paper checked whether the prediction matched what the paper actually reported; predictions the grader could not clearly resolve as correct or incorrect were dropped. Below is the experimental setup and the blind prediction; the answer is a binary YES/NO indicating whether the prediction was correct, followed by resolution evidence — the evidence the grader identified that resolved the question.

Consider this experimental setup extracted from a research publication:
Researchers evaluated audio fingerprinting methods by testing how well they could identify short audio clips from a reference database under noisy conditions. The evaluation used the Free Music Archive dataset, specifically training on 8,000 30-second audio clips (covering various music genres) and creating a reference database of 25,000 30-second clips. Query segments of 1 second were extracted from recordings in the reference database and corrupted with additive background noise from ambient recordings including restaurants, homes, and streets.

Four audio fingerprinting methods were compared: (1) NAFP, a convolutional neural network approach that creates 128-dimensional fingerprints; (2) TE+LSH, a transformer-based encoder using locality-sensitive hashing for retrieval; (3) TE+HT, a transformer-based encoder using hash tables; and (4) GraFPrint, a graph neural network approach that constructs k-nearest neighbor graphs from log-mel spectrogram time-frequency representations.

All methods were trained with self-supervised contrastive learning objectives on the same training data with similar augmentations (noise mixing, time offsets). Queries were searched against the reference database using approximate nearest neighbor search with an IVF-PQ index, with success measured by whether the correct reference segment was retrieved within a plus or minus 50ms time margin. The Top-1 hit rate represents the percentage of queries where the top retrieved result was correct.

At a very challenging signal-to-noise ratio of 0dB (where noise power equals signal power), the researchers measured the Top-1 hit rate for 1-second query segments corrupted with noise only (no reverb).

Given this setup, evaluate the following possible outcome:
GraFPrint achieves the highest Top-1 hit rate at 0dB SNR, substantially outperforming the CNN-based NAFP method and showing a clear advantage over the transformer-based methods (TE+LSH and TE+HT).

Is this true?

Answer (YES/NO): NO